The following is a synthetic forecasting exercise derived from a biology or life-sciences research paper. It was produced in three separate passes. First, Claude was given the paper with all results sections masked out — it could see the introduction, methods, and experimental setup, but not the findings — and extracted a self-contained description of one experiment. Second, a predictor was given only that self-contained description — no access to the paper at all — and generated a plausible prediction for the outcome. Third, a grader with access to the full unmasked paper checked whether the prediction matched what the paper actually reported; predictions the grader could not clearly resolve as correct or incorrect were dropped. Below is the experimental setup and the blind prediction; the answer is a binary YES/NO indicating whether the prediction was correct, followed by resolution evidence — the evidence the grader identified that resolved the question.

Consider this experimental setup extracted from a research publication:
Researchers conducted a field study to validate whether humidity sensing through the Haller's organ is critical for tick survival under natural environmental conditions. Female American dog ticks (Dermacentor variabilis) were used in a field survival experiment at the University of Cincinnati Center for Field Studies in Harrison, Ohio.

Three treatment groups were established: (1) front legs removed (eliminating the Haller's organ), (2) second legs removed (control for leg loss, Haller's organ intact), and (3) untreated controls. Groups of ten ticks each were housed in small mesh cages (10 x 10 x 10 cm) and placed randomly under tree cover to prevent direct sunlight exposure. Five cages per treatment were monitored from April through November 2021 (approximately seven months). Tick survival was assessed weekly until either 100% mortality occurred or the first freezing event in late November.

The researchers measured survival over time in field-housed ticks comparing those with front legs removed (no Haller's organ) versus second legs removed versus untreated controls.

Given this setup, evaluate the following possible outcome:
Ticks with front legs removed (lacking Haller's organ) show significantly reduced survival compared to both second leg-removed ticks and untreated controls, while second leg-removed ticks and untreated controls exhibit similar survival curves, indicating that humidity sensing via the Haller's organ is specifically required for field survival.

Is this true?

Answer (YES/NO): YES